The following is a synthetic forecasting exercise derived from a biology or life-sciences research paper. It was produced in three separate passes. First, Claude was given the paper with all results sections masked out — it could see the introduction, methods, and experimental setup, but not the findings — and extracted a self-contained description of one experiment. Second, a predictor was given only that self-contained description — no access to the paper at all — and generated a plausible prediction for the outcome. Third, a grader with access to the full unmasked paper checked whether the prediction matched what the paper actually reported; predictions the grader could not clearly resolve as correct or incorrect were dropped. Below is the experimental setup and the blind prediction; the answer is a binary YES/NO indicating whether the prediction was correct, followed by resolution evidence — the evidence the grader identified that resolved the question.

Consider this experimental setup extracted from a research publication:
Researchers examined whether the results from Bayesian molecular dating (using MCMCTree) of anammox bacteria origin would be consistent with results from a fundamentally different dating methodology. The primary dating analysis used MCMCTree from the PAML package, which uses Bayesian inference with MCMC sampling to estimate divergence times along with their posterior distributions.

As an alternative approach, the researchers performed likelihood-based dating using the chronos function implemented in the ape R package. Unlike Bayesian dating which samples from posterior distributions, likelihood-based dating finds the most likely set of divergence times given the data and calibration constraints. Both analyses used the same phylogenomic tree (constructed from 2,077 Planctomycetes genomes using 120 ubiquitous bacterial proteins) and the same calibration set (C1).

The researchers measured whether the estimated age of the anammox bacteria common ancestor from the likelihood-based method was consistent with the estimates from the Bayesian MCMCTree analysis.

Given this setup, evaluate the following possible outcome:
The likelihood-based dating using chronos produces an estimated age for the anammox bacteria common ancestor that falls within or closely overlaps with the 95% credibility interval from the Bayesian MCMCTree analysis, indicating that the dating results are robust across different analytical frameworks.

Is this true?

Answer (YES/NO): YES